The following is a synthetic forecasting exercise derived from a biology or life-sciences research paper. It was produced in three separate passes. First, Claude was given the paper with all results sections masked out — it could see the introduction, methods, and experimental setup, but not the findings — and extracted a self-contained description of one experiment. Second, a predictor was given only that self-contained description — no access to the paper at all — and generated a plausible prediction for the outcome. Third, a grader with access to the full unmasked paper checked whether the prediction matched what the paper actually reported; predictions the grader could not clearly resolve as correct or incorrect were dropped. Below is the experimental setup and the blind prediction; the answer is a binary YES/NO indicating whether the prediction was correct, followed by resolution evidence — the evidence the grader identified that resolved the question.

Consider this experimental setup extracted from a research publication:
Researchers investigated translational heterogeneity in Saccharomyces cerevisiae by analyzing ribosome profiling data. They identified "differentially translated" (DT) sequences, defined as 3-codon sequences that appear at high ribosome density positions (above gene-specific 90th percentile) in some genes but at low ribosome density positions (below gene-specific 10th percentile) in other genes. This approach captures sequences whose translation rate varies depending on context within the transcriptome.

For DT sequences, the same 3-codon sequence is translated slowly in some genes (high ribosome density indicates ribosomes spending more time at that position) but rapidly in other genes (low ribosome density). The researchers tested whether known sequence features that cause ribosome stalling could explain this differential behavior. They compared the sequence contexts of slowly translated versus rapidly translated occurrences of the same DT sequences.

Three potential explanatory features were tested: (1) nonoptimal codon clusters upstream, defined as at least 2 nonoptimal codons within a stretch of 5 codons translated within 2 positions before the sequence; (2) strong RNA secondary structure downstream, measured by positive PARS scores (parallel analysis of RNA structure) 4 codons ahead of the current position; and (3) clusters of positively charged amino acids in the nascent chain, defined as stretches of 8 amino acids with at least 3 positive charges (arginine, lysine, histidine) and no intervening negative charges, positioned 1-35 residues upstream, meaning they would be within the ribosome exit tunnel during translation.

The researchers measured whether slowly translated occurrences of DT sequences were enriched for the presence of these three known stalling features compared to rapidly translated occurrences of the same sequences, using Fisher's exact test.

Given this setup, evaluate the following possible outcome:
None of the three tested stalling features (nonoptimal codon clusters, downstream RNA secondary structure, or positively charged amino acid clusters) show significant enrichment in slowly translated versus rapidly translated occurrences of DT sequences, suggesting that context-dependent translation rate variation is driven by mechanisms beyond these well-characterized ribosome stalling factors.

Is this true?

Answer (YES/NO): NO